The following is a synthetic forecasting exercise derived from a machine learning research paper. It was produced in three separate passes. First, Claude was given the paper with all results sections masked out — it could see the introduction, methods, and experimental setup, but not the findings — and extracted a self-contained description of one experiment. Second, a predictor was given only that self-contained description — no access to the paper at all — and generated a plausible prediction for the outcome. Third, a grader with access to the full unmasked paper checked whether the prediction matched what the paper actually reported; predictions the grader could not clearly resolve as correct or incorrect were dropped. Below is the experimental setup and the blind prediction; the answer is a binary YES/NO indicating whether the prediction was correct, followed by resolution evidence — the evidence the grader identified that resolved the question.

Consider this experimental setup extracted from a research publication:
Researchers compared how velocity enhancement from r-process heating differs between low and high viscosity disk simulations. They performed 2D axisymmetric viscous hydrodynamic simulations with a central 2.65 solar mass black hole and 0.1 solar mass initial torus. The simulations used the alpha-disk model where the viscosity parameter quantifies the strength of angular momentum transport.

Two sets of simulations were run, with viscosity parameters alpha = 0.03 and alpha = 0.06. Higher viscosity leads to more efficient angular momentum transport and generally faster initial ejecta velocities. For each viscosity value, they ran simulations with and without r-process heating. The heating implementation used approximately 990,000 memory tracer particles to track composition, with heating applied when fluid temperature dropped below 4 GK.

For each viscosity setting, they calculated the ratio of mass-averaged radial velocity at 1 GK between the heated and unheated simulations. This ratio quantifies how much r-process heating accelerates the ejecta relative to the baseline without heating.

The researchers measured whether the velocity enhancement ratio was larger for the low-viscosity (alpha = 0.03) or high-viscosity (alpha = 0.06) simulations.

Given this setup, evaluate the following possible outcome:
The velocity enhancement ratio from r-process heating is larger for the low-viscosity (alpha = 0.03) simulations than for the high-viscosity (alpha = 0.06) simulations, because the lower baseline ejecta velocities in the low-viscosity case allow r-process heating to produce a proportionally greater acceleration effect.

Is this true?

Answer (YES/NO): YES